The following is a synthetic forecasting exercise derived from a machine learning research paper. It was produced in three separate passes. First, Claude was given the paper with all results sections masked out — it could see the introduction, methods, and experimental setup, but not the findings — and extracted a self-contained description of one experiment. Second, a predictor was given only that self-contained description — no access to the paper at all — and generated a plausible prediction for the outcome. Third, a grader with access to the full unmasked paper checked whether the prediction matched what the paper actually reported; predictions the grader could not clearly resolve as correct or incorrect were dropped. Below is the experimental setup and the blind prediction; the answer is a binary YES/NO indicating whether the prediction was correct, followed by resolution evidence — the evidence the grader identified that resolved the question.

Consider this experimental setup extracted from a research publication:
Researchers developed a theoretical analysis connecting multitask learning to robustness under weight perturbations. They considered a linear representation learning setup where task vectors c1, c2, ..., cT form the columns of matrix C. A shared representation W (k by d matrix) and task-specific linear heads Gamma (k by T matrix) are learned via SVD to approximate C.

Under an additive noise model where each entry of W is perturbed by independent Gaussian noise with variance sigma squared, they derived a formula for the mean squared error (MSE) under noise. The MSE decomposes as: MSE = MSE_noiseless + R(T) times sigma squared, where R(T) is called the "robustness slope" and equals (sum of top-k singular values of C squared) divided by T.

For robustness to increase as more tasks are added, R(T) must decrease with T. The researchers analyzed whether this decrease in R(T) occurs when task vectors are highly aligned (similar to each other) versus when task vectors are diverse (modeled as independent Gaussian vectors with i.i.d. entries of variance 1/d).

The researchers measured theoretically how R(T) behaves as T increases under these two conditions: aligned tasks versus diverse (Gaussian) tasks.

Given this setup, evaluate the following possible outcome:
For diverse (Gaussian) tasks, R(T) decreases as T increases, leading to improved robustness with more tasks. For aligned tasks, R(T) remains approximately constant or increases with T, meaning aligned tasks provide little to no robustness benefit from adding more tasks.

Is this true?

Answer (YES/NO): YES